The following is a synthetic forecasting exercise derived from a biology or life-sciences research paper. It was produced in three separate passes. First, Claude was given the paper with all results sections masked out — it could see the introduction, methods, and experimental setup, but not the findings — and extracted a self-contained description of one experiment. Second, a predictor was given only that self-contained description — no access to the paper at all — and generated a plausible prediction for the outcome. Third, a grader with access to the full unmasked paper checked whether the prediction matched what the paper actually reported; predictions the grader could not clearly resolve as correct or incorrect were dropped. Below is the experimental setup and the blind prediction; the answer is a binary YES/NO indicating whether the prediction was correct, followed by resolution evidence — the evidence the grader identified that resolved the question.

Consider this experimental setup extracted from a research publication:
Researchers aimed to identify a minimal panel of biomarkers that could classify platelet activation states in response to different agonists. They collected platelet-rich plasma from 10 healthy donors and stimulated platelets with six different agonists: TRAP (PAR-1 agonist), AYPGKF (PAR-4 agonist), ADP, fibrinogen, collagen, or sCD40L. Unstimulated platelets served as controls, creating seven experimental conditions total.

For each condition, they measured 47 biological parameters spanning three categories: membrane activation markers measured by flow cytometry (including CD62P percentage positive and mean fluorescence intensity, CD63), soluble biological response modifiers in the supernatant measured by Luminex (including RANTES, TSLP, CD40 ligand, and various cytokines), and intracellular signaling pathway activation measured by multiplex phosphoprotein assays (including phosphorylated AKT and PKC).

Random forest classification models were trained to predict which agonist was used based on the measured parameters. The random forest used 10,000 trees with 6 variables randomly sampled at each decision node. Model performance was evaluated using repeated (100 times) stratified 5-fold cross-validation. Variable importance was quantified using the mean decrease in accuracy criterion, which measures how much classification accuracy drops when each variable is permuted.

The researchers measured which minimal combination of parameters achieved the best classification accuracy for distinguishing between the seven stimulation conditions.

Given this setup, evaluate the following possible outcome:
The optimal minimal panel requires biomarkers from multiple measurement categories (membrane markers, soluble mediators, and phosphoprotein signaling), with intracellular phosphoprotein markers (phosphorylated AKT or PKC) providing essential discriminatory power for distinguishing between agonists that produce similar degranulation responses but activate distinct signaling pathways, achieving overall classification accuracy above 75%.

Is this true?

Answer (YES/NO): YES